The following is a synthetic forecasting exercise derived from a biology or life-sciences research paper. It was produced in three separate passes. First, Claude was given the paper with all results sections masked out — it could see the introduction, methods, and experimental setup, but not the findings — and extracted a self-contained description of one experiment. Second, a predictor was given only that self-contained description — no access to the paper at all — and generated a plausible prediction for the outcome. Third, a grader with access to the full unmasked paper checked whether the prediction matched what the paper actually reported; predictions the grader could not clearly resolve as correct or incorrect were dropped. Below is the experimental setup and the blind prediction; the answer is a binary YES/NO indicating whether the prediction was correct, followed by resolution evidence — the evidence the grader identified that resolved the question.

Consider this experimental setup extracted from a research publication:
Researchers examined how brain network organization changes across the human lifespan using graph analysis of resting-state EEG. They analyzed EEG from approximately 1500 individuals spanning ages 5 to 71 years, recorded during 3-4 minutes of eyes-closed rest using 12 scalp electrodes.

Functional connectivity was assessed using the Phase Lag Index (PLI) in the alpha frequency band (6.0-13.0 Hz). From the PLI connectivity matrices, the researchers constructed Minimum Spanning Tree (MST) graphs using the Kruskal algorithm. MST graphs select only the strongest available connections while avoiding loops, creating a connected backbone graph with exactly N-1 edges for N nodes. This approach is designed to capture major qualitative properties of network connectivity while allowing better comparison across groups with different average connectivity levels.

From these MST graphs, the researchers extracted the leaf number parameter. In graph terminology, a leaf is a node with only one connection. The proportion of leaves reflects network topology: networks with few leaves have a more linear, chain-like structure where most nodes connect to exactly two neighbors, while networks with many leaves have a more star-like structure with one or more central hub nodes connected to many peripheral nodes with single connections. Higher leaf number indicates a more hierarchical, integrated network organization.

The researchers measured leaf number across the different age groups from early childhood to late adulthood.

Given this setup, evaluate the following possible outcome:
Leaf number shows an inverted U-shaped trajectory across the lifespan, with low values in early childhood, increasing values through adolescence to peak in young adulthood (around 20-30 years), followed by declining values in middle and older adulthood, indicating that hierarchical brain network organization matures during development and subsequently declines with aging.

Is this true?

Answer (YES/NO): NO